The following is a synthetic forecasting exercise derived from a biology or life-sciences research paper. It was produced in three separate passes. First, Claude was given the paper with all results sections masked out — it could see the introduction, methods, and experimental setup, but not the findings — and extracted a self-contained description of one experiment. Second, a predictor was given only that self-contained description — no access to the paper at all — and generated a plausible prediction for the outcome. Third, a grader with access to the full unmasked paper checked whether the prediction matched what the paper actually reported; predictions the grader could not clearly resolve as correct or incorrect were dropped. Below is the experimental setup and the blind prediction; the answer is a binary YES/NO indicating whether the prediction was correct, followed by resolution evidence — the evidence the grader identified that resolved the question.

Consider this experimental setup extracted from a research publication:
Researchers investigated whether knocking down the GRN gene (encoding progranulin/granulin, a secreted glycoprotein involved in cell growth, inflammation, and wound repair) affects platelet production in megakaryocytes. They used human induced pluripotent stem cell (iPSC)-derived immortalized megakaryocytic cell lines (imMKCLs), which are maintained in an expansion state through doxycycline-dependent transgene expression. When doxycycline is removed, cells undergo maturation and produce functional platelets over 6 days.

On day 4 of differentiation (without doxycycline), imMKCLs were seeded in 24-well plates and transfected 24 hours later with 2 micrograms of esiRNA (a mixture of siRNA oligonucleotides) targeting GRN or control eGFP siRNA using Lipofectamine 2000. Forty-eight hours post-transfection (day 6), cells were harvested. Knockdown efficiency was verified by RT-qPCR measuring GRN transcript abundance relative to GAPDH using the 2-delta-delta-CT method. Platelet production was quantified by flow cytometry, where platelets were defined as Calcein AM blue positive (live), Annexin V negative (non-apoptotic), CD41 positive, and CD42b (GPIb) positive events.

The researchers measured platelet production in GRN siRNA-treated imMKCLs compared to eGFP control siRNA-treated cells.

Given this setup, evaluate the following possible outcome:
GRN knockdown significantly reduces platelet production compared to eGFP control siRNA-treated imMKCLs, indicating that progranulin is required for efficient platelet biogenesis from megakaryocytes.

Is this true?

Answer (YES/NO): YES